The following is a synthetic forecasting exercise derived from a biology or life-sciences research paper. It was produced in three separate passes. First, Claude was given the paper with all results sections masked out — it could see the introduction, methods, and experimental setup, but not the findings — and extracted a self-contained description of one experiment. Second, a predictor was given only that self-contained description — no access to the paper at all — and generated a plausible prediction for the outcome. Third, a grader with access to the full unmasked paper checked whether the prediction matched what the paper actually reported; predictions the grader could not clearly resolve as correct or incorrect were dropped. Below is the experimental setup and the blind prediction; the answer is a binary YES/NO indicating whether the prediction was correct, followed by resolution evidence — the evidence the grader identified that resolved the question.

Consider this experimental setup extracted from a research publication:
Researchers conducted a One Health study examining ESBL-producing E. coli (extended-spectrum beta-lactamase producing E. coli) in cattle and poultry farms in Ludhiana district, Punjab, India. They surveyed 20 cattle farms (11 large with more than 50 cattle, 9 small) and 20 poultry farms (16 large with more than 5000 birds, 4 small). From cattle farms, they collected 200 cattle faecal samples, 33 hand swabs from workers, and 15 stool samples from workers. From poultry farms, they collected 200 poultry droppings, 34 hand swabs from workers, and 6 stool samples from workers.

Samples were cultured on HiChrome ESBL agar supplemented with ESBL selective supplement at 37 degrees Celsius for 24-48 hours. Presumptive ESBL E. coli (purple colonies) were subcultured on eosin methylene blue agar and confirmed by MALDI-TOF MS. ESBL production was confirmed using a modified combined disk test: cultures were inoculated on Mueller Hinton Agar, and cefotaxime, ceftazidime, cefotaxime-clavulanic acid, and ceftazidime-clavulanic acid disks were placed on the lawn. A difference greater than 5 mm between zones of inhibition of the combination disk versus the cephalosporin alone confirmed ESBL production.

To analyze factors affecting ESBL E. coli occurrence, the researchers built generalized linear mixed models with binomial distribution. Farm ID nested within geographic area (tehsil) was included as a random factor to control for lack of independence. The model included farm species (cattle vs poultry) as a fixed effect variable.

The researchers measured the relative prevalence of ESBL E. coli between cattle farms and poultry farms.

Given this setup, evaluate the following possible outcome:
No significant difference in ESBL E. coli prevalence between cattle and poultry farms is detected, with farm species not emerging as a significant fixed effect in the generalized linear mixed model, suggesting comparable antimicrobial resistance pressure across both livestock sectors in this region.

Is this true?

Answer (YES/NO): NO